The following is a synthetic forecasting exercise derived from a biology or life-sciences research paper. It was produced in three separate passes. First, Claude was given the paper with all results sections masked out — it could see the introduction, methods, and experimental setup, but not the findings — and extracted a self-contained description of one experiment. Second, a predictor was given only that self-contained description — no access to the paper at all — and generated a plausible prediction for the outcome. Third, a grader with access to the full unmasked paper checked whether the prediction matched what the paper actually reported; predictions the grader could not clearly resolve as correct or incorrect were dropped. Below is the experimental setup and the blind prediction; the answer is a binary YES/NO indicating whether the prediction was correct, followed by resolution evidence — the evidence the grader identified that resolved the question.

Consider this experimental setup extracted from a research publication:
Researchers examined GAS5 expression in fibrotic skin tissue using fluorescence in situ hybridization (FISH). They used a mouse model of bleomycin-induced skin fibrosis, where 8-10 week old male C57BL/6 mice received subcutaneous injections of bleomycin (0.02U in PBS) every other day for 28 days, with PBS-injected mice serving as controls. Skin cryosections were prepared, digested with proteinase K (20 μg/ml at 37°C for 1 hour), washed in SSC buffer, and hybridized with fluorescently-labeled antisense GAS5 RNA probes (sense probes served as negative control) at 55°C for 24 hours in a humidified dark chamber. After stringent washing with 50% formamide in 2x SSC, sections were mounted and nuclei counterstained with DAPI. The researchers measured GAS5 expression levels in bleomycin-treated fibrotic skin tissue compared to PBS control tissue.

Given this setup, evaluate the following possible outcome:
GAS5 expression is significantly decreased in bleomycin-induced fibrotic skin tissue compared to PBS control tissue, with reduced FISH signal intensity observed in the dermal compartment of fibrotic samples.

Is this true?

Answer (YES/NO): NO